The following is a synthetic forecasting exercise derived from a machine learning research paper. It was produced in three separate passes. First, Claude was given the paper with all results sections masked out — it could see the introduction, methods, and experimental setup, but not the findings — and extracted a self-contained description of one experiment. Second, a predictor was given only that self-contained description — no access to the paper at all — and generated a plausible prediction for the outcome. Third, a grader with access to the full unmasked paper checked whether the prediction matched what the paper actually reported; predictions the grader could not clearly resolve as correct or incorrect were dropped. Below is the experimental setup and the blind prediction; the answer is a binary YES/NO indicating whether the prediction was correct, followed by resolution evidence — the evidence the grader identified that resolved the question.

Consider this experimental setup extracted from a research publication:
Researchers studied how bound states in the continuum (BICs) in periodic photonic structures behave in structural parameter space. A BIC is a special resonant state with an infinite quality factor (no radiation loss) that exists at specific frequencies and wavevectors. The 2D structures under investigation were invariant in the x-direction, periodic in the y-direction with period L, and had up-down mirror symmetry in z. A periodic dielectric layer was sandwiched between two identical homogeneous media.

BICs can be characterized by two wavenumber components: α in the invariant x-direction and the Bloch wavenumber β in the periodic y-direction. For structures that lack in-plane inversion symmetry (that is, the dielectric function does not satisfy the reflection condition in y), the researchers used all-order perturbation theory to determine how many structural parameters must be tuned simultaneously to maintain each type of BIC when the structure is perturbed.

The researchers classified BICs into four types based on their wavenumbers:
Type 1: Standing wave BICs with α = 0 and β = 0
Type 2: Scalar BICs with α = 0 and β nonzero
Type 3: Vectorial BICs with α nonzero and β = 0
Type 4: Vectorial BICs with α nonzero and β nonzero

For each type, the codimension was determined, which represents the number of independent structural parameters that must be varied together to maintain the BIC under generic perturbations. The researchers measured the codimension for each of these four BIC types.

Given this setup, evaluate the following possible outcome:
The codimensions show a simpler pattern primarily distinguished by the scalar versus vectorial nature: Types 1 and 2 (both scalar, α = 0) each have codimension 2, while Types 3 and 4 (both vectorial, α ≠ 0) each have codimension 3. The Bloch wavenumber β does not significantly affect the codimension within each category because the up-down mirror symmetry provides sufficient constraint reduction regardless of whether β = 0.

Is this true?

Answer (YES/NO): NO